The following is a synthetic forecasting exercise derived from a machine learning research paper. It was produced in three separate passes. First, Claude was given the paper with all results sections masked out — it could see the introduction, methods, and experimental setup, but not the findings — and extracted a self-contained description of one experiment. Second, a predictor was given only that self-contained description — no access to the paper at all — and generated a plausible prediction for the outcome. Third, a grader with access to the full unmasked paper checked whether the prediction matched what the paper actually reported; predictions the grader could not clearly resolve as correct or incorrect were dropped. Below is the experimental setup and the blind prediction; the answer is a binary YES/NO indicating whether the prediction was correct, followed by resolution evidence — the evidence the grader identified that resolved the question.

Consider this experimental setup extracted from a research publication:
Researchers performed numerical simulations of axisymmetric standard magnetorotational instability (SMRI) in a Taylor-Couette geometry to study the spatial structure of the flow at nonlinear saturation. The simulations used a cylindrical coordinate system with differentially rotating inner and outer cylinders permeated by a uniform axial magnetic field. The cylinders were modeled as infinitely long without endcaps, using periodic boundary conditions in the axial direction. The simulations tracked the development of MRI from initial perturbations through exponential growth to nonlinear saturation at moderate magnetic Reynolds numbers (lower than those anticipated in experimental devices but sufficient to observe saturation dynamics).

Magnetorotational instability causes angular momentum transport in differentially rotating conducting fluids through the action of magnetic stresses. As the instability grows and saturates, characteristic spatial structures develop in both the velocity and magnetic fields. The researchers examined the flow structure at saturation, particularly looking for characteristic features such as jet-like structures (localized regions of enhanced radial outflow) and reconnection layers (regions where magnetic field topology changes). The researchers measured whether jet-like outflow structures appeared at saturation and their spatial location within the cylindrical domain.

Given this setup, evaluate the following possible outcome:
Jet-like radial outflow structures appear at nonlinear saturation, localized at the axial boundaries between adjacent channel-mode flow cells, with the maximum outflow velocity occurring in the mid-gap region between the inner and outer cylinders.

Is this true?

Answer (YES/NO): NO